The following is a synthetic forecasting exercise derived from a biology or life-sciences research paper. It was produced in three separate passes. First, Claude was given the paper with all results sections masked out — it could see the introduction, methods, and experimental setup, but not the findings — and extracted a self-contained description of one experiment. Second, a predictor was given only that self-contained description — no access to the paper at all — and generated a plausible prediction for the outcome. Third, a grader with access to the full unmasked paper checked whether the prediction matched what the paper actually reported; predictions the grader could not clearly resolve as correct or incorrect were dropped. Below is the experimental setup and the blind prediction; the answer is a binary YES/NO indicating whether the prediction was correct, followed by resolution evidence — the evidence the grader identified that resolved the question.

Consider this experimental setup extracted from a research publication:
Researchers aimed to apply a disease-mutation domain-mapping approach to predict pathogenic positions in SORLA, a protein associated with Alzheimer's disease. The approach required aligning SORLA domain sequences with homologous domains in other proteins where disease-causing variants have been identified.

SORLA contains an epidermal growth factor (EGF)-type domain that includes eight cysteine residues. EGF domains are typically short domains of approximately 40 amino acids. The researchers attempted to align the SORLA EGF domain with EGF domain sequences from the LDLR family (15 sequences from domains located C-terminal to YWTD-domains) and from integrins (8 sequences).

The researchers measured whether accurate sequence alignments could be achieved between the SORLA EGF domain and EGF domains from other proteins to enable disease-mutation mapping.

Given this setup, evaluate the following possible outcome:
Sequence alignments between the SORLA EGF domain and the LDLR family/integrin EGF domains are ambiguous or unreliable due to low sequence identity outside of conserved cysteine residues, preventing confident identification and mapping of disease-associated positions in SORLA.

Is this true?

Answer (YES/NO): YES